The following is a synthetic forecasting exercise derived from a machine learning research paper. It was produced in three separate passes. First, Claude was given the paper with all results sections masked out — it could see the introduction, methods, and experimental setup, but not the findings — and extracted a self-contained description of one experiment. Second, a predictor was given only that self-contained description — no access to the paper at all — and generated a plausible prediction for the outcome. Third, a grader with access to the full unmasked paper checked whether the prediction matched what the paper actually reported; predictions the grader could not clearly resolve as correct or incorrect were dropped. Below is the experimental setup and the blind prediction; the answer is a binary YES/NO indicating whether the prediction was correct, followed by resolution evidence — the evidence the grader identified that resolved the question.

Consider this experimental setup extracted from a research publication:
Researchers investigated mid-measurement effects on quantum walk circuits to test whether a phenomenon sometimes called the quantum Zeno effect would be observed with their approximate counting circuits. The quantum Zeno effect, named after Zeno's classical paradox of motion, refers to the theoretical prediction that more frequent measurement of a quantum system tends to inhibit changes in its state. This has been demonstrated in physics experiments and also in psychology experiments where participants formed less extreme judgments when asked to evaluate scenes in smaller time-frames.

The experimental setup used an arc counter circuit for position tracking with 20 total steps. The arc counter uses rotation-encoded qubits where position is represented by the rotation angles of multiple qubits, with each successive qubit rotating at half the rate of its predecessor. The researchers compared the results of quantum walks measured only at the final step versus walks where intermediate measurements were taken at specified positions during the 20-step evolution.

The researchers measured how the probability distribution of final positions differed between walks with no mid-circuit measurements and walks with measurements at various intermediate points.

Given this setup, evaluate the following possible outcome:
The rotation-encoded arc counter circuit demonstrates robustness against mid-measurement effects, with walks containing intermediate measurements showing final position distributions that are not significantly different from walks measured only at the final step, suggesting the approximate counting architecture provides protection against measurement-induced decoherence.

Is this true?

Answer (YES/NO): NO